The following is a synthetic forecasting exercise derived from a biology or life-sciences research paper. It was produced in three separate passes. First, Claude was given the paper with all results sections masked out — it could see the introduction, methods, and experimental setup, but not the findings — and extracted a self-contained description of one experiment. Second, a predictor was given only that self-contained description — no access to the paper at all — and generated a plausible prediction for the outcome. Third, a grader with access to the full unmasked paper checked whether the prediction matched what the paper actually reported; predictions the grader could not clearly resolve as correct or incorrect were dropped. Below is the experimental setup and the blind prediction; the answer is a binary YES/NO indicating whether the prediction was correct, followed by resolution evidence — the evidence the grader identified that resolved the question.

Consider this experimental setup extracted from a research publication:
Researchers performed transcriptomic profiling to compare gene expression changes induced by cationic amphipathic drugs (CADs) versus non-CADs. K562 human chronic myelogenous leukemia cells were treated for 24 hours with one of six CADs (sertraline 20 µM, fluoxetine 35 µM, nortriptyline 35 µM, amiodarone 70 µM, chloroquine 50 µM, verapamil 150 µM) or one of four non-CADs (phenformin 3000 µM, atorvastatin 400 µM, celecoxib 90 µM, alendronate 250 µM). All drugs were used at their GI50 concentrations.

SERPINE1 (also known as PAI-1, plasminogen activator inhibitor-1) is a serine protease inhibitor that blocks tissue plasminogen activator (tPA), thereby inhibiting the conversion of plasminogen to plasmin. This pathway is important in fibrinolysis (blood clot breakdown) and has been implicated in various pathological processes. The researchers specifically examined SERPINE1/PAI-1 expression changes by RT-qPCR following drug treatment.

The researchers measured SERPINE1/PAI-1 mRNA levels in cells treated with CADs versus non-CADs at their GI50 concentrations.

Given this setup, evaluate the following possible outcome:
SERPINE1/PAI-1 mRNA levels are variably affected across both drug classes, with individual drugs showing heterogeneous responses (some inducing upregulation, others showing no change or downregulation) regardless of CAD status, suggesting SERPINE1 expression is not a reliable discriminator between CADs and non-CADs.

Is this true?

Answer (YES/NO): NO